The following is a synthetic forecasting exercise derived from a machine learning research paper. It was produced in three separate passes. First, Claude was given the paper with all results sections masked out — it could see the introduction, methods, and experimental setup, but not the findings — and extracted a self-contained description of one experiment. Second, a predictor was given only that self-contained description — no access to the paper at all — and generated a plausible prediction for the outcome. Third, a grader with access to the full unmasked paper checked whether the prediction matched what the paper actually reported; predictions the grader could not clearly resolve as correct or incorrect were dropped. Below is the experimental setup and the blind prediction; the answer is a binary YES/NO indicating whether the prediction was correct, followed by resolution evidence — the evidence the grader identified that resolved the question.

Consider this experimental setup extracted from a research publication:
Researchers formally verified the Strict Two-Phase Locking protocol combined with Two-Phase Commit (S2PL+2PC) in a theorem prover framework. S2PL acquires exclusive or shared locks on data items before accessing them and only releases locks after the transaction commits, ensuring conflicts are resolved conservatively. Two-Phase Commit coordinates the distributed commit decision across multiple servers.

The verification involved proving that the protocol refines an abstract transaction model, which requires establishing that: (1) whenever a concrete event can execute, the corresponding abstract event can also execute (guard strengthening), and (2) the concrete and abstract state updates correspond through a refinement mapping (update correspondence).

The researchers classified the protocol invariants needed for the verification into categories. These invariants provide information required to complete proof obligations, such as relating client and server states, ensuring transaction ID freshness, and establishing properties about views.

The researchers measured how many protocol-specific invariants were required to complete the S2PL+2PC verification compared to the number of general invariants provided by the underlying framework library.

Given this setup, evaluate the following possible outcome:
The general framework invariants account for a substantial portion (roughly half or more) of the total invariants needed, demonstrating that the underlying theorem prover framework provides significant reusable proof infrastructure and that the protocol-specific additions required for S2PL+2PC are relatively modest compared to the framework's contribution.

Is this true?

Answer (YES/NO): NO